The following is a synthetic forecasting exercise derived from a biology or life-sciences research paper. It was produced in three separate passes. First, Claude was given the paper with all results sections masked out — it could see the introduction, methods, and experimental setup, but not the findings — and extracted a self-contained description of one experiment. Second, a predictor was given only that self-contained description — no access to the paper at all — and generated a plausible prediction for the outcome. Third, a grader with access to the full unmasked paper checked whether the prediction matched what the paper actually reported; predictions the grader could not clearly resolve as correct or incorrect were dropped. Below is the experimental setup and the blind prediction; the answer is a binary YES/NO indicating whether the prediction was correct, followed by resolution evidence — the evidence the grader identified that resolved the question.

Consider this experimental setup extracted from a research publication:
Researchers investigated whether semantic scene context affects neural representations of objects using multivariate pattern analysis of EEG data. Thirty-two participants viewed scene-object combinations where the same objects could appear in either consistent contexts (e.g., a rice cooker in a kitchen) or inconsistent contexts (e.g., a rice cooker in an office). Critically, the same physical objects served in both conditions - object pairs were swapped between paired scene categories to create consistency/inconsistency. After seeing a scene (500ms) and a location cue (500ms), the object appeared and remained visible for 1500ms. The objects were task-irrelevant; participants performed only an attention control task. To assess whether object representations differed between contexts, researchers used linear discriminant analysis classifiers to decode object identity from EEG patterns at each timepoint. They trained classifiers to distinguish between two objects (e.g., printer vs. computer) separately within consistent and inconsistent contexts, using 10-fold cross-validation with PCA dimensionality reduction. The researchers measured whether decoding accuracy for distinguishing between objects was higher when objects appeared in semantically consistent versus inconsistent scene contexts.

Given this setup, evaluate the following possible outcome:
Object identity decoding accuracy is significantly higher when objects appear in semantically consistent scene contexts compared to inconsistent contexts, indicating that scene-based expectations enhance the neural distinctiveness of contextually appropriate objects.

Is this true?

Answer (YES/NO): NO